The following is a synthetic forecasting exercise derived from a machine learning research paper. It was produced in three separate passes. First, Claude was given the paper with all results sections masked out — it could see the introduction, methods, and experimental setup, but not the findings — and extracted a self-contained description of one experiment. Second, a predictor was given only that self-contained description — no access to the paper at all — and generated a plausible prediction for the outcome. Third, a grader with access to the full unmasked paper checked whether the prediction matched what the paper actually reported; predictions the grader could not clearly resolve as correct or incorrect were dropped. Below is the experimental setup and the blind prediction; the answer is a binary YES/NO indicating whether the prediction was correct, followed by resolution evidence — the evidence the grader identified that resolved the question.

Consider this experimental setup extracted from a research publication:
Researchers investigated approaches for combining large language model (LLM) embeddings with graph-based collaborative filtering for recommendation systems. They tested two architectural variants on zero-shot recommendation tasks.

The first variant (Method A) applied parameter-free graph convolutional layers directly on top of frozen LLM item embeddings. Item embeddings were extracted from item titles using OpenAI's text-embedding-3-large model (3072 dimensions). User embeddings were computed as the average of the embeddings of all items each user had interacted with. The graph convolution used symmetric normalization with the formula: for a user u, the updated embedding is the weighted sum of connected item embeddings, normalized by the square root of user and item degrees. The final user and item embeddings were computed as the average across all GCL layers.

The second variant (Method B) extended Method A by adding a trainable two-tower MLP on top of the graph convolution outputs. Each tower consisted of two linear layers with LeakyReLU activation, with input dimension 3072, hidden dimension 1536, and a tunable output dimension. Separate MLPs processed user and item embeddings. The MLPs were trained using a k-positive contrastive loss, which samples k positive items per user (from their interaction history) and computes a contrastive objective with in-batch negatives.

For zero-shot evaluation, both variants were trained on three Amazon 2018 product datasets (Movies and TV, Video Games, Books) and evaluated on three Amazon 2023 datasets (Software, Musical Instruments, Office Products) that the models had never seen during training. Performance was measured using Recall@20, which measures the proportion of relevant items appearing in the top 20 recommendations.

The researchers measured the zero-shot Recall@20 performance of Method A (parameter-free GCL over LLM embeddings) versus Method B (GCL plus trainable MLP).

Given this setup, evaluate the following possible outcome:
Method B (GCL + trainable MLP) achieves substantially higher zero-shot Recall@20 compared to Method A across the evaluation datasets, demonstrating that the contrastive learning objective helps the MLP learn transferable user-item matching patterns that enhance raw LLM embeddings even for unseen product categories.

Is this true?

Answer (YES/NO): NO